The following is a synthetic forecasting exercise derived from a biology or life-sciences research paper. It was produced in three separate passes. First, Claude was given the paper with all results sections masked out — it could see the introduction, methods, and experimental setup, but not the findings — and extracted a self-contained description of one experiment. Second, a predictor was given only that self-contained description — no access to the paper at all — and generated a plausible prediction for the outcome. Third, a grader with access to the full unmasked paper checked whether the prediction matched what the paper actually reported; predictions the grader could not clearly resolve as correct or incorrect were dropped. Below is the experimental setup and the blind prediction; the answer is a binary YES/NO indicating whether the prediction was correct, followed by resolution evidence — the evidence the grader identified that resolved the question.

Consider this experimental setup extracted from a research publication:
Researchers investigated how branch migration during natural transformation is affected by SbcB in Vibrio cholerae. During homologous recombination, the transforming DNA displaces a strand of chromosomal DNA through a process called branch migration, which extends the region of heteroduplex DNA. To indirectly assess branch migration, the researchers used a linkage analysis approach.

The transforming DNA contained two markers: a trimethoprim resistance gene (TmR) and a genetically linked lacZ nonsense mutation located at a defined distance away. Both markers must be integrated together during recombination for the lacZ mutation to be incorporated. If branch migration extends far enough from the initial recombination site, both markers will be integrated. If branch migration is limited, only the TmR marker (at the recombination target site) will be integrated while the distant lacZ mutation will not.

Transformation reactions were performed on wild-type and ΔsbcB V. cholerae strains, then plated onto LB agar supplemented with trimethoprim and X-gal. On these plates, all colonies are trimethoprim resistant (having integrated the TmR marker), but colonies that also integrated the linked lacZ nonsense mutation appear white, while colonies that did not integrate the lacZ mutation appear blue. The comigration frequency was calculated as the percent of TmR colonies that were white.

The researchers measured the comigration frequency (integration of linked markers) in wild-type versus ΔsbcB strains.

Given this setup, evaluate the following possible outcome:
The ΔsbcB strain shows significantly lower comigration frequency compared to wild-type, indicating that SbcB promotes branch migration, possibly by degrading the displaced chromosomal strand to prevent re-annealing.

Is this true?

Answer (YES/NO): NO